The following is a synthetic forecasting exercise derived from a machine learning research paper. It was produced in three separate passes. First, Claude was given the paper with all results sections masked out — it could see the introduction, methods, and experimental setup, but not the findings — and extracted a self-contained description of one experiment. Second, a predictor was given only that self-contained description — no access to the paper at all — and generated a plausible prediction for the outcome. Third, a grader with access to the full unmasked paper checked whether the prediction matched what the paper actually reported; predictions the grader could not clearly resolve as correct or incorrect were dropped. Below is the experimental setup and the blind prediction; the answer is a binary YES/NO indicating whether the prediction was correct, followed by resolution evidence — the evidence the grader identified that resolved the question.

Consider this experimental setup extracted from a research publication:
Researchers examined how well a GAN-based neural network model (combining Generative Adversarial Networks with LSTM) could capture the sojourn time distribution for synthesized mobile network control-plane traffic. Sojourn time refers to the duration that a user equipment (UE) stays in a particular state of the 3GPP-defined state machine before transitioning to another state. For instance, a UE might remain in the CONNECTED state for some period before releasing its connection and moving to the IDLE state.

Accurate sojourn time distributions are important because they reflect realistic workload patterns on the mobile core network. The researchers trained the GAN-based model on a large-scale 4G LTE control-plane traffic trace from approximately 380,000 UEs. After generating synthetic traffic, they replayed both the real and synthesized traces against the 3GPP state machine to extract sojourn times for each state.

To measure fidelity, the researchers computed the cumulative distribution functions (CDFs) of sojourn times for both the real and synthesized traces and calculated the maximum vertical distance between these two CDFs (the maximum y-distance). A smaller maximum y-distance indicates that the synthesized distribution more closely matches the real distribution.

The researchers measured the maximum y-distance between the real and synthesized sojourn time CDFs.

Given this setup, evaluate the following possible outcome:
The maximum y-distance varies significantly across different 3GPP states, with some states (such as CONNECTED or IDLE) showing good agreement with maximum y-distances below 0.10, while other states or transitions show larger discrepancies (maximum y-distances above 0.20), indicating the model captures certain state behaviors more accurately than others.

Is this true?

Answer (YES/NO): NO